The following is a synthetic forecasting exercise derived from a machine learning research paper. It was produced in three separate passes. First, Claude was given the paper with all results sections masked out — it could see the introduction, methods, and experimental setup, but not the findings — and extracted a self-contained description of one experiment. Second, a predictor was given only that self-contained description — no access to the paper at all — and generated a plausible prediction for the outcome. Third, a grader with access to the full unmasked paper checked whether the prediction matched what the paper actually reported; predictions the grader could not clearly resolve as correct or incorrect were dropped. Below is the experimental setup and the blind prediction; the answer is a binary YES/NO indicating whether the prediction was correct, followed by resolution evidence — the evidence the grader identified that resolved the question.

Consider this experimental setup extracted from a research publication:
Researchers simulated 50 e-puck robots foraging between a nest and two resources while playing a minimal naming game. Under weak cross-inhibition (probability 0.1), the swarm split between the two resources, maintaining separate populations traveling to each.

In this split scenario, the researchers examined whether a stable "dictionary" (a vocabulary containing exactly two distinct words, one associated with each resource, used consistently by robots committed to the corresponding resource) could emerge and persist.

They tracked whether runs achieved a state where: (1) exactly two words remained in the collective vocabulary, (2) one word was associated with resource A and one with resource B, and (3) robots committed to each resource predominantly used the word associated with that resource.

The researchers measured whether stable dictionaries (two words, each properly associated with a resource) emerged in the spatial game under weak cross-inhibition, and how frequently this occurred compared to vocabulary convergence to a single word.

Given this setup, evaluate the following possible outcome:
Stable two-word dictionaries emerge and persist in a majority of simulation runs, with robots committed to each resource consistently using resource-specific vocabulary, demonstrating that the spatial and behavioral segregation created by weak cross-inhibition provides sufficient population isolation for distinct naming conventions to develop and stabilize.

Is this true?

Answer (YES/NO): NO